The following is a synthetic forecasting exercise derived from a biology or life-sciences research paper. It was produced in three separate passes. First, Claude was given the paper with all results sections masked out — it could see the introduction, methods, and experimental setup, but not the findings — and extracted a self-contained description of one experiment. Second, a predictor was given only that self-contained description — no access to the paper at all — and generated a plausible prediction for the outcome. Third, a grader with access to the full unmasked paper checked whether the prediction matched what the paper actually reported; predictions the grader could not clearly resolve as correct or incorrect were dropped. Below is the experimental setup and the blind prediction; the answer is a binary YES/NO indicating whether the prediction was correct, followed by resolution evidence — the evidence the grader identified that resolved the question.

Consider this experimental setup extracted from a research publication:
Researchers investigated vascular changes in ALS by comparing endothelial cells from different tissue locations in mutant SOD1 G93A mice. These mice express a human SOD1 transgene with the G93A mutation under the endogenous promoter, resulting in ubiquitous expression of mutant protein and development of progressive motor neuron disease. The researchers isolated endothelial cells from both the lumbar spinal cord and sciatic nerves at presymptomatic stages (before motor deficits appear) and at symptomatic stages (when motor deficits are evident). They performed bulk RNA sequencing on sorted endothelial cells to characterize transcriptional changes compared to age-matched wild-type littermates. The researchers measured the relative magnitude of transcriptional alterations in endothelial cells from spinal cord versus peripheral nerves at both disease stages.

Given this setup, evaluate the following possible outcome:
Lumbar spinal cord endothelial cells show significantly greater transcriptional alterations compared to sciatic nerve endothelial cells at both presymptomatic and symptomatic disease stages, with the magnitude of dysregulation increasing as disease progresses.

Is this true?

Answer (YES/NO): NO